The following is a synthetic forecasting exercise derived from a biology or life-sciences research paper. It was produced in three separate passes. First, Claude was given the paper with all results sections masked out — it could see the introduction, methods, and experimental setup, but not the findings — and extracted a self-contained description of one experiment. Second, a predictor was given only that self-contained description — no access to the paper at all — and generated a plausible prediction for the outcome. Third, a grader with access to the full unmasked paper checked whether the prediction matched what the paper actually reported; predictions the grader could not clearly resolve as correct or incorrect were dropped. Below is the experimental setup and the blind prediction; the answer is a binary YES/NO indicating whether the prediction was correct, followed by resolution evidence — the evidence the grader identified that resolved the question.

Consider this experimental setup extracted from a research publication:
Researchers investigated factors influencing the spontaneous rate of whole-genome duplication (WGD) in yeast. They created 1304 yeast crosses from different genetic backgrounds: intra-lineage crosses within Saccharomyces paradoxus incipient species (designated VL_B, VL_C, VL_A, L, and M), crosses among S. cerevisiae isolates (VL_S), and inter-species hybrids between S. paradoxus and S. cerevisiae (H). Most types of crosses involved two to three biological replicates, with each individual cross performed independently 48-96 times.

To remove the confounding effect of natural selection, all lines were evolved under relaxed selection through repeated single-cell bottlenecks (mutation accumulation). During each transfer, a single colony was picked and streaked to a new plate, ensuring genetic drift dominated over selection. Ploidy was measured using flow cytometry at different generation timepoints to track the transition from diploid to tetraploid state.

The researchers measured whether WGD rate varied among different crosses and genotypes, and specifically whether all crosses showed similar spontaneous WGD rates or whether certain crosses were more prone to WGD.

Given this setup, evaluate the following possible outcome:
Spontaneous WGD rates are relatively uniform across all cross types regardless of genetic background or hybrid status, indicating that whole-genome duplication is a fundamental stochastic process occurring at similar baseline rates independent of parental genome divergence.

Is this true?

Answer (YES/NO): NO